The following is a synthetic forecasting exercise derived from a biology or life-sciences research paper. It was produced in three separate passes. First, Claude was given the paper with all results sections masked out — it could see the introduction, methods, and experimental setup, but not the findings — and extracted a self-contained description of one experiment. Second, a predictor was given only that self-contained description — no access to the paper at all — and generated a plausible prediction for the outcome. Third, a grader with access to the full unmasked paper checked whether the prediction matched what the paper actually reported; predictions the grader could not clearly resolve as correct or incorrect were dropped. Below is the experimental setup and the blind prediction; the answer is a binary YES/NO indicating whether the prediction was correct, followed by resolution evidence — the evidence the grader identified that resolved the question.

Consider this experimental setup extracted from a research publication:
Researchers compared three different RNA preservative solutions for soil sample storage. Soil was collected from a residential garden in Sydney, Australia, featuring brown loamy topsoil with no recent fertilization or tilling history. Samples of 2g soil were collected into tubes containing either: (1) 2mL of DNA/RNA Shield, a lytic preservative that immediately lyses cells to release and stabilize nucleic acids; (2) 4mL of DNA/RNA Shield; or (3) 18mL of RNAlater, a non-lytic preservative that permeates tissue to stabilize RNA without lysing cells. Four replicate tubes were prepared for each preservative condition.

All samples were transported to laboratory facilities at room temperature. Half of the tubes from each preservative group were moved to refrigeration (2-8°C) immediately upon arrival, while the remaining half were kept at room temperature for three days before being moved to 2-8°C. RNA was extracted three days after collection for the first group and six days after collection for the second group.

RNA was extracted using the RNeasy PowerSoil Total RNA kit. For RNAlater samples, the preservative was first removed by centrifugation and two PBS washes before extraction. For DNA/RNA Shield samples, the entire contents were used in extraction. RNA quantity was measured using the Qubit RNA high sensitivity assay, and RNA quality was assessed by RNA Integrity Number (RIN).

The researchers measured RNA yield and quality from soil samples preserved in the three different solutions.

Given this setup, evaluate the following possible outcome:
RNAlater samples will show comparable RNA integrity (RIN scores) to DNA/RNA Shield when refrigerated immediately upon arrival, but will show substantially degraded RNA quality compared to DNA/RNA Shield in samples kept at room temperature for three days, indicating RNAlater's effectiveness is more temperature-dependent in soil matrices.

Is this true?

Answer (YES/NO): NO